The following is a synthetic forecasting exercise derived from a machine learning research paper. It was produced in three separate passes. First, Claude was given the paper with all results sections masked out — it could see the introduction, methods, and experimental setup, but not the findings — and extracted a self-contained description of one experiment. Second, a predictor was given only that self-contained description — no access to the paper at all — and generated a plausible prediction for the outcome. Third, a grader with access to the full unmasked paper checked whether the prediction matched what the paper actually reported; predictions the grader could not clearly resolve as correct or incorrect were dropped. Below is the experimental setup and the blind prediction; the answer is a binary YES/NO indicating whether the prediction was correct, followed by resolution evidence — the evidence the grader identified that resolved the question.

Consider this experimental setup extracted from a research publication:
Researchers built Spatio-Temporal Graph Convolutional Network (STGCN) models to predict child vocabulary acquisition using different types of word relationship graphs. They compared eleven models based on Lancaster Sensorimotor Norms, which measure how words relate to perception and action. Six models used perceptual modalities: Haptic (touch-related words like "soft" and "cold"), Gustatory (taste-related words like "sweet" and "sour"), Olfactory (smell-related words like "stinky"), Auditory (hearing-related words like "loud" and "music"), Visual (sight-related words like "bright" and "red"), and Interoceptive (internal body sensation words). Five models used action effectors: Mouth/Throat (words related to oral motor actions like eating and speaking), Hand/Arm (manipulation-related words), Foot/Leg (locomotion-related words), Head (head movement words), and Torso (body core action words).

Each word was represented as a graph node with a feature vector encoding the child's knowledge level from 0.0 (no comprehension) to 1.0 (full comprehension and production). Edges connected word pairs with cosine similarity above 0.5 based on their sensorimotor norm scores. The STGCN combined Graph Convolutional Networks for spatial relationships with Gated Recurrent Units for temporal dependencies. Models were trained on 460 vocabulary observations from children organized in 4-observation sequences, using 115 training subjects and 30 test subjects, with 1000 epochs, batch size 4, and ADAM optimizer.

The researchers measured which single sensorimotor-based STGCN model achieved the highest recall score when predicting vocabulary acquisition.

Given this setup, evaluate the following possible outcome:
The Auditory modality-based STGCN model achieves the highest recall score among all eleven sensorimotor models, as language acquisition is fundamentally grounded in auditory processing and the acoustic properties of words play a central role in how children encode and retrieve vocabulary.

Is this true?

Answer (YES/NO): NO